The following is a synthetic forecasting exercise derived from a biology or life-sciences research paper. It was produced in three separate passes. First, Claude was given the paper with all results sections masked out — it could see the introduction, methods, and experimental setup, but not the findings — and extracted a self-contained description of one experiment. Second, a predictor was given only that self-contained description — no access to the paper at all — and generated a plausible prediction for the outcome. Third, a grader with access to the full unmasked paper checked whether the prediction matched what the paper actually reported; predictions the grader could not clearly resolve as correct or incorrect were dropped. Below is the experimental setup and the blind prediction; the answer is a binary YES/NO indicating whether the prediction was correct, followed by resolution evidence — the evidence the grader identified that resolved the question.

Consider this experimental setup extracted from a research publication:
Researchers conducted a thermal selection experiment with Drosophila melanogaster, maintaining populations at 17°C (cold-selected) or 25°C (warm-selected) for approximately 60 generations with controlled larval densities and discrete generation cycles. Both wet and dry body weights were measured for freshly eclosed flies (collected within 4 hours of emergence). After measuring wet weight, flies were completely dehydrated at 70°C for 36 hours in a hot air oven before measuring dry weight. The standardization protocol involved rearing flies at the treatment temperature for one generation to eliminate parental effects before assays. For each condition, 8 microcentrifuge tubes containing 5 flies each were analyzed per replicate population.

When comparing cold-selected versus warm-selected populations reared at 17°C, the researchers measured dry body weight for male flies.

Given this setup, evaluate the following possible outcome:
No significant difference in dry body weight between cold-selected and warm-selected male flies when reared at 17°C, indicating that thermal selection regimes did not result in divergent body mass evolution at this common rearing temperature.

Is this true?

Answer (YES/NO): NO